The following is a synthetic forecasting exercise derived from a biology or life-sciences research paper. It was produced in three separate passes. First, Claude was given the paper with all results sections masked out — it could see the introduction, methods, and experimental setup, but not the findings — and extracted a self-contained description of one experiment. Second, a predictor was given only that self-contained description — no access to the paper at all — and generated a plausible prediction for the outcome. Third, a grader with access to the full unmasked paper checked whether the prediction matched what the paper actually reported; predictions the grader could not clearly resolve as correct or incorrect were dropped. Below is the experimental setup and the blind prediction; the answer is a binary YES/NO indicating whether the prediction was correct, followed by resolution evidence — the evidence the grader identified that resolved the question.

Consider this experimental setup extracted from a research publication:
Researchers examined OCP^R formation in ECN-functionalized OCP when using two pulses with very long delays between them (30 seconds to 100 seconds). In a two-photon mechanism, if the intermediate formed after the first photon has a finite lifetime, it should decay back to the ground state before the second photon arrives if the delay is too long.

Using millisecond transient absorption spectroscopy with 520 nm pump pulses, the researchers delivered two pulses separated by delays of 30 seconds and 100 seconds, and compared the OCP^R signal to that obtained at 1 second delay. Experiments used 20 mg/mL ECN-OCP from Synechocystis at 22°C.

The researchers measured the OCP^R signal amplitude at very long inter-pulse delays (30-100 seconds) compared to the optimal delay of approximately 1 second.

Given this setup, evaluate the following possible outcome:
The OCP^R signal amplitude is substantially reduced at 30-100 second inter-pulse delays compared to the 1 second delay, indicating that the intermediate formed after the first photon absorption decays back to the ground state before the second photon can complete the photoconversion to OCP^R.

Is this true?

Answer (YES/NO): YES